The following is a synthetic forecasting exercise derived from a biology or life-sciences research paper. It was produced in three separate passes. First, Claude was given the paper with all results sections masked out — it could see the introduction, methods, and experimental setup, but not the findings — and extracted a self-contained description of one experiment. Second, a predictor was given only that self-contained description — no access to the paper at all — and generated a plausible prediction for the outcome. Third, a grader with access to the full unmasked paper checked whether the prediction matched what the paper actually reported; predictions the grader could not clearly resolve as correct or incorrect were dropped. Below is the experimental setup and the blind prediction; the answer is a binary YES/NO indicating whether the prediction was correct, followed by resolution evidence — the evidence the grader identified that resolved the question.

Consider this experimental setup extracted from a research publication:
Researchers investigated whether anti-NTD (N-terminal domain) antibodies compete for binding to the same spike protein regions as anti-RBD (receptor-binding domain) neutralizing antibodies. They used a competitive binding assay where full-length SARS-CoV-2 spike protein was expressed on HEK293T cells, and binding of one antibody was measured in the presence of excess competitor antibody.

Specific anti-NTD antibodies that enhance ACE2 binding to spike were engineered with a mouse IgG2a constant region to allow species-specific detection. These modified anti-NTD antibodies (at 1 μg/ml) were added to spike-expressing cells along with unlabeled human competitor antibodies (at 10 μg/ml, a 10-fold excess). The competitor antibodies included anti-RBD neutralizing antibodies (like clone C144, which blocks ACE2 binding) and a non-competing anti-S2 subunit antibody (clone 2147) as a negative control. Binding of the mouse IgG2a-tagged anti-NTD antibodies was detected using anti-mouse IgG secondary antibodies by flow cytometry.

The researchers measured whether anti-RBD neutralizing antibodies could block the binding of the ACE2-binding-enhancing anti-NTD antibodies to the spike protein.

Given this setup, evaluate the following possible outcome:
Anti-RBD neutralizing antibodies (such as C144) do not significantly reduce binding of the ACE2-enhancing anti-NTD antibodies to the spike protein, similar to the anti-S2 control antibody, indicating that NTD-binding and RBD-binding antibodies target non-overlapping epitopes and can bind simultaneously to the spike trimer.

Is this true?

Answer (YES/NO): YES